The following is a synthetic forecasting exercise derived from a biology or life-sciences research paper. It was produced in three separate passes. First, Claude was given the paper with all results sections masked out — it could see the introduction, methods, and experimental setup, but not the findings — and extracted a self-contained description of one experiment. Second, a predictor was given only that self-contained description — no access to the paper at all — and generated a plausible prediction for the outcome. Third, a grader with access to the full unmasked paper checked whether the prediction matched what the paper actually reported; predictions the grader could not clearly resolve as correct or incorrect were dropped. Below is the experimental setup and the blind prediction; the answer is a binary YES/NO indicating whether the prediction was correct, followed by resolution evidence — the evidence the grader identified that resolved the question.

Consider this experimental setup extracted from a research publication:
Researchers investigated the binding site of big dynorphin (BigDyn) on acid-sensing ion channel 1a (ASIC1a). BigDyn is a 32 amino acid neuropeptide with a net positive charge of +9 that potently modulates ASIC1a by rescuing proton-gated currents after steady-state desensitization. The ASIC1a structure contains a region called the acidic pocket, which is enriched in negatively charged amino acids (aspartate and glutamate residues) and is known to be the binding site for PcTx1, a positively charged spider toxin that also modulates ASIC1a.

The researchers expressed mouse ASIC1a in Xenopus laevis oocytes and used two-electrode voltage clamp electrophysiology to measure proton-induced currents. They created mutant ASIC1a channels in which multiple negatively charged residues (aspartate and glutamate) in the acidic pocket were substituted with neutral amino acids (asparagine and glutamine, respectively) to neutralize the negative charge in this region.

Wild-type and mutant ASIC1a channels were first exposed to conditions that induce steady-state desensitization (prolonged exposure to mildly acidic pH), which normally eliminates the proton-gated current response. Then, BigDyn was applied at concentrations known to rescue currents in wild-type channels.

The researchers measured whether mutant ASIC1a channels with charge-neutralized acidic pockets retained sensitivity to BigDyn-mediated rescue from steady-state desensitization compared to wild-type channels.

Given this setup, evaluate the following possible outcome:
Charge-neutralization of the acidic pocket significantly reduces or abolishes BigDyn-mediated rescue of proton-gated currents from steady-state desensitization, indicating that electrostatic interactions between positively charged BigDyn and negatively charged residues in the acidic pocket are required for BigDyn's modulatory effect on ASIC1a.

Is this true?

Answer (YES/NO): YES